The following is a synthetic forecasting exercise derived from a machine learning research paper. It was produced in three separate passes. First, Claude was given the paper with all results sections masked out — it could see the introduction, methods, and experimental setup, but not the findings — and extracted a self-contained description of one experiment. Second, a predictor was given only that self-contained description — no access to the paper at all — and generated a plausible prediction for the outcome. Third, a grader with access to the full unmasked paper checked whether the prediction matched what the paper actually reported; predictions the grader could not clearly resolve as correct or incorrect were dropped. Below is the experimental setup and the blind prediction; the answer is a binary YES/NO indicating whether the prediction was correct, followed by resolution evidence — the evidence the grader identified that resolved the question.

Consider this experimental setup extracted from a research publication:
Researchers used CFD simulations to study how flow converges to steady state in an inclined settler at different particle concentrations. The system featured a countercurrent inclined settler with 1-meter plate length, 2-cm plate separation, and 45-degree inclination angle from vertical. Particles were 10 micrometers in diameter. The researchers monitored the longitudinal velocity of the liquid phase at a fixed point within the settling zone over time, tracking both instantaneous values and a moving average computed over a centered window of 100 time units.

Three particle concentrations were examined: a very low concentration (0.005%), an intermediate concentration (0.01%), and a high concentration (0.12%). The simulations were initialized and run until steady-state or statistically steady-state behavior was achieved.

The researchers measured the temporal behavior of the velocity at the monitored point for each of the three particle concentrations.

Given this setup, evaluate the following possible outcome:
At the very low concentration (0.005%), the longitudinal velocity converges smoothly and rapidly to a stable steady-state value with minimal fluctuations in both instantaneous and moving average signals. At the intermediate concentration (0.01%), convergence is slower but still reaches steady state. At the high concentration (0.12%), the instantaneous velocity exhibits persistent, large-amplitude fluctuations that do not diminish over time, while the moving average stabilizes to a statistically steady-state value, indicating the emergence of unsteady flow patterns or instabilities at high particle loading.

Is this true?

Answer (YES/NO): NO